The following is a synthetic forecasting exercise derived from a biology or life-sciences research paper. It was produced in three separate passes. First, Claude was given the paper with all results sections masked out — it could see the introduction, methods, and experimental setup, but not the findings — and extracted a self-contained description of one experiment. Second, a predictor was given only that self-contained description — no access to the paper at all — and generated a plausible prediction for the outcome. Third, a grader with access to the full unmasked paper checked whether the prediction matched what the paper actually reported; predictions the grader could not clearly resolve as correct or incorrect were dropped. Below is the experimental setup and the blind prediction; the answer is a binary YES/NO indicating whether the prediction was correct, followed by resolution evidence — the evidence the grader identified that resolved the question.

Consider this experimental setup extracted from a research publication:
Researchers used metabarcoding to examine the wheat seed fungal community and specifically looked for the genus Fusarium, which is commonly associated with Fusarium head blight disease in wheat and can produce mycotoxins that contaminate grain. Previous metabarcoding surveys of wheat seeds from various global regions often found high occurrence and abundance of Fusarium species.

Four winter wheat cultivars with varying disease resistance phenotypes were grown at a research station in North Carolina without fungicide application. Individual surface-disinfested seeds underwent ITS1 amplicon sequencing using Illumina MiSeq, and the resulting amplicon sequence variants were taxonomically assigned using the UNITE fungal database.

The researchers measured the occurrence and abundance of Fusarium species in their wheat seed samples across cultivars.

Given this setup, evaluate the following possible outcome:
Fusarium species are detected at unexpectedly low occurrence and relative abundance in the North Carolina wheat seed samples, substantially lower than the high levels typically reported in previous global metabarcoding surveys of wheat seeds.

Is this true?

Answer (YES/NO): YES